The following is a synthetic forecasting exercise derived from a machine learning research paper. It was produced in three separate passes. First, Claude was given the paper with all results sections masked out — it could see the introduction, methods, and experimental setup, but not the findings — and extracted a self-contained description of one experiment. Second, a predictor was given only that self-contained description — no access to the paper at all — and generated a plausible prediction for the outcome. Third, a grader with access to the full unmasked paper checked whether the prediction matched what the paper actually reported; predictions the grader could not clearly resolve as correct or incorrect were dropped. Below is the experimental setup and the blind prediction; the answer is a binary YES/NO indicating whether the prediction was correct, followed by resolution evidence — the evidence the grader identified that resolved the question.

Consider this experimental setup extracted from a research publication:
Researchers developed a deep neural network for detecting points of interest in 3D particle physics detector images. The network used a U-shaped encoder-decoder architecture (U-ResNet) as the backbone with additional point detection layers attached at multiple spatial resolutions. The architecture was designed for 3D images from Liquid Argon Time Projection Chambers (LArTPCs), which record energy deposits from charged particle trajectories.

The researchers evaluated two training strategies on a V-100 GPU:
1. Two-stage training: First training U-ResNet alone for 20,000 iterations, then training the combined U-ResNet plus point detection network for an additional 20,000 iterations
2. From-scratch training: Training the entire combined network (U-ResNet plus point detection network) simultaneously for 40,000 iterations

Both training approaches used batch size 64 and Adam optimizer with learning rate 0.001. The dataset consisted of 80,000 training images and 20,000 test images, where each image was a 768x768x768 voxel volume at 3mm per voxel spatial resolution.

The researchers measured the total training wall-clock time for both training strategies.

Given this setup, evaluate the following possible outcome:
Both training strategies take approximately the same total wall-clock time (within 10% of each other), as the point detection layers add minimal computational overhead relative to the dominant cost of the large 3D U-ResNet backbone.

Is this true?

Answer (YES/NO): NO